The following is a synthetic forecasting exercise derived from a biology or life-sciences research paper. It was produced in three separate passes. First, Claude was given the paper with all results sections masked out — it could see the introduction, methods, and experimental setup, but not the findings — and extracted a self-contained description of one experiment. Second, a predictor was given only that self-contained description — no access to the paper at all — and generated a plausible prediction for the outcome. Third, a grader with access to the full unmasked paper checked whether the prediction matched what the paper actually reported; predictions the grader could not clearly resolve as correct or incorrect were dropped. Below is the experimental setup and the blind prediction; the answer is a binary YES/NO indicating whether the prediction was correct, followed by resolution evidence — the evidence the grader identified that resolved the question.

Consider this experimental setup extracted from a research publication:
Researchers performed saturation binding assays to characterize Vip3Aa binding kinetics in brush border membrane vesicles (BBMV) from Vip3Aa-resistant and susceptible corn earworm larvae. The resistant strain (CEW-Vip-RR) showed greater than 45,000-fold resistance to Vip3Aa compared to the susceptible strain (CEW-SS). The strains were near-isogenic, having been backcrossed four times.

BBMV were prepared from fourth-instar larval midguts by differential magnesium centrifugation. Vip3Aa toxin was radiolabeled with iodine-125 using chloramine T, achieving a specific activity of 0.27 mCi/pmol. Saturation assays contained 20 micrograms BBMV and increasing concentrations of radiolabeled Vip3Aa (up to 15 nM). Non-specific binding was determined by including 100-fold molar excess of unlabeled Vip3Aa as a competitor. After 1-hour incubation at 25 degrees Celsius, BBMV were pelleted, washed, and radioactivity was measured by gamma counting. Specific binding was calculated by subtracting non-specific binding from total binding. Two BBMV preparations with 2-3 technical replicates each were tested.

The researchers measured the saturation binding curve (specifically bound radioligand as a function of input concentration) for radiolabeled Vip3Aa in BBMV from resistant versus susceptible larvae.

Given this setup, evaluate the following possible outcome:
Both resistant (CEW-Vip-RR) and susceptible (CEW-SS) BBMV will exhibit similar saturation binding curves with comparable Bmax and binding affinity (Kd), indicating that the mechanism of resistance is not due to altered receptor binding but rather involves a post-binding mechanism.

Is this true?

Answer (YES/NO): NO